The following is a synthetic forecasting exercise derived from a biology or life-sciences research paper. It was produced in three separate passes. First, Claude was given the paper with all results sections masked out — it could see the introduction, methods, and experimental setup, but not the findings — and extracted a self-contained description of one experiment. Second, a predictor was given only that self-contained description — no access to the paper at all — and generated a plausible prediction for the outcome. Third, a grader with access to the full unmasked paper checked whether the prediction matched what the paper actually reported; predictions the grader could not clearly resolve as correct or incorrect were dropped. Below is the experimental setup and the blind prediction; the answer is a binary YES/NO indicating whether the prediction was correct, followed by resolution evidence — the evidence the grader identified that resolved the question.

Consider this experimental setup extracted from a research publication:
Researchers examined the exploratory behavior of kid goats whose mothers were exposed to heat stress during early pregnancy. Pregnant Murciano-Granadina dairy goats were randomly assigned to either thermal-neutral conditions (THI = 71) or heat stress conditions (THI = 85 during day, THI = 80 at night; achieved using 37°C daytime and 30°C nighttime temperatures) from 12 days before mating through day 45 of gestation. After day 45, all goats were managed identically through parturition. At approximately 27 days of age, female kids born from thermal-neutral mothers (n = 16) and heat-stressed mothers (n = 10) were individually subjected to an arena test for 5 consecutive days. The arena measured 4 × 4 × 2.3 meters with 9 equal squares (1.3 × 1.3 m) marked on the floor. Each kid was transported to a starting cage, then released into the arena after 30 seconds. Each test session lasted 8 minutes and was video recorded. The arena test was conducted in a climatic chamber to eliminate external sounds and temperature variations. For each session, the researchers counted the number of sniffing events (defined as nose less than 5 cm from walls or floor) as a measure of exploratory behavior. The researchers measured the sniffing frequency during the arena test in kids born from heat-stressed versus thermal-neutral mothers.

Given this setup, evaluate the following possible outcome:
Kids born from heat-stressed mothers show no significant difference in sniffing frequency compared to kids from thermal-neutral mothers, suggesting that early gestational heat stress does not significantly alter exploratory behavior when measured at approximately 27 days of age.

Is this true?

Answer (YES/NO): NO